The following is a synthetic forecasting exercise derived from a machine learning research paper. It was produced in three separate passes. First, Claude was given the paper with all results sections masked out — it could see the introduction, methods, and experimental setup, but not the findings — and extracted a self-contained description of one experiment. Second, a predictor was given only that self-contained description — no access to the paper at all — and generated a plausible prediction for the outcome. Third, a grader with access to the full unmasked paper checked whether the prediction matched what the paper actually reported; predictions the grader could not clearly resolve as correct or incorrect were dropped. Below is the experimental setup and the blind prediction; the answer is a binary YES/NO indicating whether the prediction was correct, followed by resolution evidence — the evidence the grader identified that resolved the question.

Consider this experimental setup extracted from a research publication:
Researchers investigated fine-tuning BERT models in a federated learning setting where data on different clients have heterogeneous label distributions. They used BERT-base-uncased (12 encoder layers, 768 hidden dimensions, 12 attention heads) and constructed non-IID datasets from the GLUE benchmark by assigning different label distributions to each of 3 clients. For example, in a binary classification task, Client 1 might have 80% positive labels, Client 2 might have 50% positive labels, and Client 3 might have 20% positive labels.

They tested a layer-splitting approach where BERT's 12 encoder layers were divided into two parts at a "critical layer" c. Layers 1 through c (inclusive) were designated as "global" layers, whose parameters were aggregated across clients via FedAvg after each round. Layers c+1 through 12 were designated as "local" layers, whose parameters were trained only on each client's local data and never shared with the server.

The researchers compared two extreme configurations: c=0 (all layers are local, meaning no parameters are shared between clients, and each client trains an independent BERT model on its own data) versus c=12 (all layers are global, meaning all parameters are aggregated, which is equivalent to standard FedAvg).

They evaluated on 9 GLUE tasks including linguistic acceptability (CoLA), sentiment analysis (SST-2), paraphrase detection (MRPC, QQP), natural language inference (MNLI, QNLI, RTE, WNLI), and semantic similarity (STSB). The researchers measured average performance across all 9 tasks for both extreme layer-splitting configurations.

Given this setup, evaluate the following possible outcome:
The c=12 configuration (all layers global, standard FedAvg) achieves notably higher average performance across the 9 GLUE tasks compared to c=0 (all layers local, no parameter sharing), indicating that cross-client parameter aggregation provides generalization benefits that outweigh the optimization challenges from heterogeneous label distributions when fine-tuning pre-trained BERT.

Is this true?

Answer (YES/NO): NO